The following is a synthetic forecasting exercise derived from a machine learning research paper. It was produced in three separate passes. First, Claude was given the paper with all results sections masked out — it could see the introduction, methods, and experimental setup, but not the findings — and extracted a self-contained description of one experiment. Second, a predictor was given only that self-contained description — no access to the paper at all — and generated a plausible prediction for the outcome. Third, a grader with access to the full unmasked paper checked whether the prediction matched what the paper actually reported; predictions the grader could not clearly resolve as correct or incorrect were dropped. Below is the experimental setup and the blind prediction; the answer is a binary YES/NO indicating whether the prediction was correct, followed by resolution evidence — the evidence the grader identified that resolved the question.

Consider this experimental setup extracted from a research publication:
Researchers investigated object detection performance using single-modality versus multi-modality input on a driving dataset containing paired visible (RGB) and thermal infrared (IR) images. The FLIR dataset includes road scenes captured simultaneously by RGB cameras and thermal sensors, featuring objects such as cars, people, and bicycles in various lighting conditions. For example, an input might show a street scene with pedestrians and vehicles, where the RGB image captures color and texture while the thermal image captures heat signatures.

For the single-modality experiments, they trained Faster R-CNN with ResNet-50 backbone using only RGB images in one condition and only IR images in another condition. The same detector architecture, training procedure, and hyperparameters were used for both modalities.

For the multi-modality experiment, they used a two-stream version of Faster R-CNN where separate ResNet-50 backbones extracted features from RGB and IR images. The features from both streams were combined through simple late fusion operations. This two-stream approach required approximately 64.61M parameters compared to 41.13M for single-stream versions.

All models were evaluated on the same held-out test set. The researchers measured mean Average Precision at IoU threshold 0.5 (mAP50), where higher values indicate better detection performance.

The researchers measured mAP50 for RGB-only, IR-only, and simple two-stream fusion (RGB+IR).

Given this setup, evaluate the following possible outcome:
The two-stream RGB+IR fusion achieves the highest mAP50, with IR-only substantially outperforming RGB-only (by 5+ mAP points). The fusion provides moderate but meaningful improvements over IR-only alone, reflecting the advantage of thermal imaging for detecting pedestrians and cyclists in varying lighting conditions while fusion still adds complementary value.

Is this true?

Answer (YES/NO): NO